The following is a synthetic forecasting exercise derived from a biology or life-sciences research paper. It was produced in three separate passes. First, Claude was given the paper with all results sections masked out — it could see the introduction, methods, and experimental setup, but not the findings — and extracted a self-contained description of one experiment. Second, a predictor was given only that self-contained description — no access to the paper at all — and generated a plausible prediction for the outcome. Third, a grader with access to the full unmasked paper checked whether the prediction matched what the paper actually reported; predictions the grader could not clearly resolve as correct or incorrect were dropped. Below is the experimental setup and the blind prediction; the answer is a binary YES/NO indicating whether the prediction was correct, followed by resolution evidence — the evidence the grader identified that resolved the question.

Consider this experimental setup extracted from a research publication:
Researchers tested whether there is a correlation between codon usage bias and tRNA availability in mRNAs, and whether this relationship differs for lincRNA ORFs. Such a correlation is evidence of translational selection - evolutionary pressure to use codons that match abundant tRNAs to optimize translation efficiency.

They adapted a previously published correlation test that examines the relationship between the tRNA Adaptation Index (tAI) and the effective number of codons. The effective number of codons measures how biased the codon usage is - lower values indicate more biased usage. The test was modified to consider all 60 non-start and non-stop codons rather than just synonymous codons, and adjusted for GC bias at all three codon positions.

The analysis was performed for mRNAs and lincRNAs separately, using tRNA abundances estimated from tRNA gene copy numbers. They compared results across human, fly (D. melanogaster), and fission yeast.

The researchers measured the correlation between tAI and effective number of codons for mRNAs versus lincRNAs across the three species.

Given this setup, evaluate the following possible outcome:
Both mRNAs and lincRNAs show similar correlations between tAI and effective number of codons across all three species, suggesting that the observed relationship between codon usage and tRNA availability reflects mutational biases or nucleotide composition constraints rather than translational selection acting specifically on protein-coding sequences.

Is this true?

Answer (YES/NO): NO